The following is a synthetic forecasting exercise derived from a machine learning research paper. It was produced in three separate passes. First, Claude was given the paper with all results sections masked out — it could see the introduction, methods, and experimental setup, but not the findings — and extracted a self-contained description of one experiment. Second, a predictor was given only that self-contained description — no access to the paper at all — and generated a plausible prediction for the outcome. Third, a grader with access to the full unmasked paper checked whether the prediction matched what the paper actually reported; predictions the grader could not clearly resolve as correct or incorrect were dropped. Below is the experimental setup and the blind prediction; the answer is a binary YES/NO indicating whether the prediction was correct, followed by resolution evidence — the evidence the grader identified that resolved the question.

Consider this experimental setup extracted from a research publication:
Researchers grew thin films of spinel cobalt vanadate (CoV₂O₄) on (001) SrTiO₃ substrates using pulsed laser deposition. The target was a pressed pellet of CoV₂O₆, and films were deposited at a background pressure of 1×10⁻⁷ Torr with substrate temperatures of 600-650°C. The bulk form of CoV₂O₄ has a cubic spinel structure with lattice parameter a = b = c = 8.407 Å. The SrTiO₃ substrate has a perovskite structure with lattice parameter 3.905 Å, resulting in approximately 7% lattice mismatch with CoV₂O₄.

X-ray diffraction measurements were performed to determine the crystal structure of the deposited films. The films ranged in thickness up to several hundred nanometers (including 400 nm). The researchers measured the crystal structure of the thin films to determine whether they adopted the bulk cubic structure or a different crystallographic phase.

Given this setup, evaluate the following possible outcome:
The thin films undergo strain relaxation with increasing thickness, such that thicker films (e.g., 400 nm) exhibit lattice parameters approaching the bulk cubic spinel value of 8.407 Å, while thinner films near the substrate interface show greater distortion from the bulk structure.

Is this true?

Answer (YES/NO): NO